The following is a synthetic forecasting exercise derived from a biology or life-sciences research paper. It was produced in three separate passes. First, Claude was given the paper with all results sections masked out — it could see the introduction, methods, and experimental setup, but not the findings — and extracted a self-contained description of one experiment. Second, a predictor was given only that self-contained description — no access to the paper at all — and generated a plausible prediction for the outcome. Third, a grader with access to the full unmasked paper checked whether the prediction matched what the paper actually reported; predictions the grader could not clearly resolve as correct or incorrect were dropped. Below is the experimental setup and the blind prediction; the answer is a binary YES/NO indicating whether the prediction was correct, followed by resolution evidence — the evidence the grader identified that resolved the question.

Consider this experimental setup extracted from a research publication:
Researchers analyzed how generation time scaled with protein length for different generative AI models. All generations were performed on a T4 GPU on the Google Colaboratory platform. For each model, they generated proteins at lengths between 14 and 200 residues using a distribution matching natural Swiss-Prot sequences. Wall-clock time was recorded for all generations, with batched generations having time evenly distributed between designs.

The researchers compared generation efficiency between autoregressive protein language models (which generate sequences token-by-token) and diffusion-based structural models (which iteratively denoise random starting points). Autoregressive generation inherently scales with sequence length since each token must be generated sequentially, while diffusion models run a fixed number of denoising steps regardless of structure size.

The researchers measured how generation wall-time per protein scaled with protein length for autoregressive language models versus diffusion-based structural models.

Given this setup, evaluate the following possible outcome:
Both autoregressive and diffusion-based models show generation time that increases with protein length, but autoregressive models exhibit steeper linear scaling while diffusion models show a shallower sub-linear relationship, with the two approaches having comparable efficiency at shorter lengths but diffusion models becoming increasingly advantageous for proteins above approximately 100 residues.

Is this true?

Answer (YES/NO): NO